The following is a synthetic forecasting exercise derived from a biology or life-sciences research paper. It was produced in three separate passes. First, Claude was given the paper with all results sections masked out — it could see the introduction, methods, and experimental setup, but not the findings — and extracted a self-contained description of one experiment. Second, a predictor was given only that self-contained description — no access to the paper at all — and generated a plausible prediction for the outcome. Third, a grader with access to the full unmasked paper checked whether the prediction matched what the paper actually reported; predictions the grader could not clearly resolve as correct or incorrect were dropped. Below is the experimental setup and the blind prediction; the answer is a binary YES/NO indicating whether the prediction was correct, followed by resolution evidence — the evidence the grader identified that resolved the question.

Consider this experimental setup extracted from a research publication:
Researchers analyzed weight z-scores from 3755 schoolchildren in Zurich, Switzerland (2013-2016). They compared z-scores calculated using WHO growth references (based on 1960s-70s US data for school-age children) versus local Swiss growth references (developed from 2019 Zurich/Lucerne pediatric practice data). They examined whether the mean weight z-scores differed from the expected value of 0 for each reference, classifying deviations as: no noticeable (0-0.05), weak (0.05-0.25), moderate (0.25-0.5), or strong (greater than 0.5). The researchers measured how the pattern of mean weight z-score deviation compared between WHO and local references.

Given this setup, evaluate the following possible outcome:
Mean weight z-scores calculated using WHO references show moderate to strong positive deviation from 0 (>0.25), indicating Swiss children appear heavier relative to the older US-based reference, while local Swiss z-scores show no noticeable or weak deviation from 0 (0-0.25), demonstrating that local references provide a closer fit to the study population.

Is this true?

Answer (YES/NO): YES